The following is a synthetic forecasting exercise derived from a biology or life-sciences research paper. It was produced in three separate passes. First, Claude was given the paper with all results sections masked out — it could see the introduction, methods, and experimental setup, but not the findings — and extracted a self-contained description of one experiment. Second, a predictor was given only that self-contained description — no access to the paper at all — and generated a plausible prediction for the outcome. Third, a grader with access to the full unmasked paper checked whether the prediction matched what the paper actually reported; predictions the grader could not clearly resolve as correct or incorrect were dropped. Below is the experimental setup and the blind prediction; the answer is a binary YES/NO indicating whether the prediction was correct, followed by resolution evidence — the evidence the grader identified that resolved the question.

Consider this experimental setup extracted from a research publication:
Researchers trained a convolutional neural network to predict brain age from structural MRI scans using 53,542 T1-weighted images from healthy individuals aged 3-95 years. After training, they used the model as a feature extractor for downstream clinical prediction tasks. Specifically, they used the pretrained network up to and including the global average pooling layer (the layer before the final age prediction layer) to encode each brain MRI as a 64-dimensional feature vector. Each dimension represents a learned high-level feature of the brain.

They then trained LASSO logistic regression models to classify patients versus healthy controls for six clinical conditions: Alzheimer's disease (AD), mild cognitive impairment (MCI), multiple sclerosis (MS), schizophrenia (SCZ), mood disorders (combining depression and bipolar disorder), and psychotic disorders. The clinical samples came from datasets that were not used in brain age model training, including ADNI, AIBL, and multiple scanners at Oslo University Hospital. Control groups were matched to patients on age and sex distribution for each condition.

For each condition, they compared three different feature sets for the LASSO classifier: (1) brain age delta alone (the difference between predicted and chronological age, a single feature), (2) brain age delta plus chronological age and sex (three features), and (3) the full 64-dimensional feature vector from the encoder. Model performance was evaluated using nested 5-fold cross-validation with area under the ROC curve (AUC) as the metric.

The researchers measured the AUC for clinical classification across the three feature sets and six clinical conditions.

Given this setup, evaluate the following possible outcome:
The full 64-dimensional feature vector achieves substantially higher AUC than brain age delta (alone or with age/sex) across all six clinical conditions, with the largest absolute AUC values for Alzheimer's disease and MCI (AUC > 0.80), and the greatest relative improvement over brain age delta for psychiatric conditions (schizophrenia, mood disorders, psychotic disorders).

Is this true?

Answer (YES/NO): NO